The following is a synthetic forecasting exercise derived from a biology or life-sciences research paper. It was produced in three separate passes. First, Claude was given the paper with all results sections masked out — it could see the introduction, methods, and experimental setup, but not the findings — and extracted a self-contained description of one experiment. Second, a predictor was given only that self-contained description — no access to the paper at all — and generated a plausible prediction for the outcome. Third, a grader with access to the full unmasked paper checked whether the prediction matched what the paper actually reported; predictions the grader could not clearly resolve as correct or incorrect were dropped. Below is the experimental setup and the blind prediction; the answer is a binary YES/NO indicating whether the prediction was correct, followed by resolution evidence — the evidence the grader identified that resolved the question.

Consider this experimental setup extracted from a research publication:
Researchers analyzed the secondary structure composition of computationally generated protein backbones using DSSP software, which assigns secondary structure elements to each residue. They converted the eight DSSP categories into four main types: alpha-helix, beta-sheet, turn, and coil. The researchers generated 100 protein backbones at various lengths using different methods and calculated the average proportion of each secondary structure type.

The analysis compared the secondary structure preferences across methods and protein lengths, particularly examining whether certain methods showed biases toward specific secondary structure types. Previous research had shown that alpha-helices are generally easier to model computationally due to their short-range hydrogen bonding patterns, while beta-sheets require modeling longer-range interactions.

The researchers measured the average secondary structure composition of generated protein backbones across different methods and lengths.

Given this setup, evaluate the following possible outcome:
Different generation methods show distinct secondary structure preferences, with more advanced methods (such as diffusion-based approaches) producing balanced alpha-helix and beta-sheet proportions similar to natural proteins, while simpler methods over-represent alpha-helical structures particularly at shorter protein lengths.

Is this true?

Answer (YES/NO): NO